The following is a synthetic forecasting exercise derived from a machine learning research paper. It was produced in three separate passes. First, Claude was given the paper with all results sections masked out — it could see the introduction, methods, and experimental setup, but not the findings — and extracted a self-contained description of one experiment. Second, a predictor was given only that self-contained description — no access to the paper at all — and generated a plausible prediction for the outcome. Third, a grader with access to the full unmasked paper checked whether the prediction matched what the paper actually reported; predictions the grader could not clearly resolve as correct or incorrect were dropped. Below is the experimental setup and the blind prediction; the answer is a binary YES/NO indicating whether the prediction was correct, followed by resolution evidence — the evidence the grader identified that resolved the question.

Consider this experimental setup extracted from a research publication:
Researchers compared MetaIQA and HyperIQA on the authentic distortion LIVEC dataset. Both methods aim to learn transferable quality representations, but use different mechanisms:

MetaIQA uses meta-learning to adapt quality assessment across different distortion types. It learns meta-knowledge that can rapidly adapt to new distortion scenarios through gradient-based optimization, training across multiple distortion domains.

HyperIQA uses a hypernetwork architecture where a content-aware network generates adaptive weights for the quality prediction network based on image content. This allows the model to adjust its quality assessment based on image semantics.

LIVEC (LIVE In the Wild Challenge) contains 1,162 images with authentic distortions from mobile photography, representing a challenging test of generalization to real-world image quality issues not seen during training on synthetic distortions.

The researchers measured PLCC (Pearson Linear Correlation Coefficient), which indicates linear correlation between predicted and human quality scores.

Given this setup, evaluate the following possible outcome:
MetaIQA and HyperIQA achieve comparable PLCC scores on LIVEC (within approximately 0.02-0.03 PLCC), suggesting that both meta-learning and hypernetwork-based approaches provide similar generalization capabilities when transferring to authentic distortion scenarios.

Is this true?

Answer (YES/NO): NO